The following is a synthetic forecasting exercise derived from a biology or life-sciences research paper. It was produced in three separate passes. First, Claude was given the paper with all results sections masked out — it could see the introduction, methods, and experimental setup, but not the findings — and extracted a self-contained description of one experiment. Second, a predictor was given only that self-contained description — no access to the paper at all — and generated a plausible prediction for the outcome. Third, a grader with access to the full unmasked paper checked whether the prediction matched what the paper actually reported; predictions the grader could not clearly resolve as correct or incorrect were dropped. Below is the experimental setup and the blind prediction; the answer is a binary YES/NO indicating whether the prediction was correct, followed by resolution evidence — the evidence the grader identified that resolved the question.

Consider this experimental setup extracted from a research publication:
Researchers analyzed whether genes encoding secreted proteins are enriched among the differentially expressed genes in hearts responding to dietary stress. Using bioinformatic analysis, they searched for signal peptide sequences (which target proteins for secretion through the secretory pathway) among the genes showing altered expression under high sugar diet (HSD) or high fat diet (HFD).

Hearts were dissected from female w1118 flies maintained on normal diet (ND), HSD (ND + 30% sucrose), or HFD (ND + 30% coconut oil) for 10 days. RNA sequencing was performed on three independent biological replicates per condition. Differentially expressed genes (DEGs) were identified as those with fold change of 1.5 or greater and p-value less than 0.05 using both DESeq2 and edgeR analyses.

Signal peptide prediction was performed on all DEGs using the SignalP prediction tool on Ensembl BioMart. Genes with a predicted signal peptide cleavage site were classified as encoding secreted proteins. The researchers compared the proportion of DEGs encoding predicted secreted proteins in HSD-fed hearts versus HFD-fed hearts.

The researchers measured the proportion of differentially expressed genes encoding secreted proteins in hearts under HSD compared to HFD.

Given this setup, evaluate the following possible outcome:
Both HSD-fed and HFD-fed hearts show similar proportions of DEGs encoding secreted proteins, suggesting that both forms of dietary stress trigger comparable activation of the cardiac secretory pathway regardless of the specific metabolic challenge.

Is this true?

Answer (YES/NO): NO